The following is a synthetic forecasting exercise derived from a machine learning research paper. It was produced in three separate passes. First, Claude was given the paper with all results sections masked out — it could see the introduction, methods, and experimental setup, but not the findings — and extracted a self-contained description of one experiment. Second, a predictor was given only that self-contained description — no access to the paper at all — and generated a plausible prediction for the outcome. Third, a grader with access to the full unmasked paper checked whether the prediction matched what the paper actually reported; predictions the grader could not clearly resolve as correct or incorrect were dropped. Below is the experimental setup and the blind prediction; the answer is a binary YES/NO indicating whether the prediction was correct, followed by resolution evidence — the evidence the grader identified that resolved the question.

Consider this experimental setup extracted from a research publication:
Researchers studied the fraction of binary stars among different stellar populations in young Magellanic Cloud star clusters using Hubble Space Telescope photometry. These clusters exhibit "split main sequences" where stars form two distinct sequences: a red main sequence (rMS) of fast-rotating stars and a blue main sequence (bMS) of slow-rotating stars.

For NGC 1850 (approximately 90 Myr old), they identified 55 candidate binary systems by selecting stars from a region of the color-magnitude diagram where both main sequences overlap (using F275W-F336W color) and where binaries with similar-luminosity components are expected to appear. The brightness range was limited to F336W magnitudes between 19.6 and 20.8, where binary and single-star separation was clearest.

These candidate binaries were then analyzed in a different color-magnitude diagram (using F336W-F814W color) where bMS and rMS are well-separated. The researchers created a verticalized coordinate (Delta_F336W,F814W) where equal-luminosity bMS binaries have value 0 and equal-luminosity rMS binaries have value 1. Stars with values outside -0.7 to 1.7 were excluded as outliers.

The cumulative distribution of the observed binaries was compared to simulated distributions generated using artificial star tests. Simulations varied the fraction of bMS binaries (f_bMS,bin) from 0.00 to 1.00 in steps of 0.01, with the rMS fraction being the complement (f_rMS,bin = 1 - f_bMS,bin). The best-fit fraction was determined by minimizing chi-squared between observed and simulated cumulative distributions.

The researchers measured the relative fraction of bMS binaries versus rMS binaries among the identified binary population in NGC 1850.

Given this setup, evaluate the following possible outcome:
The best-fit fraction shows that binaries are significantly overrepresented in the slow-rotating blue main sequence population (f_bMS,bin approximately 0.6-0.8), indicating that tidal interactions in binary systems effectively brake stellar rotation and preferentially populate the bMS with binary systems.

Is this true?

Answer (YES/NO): YES